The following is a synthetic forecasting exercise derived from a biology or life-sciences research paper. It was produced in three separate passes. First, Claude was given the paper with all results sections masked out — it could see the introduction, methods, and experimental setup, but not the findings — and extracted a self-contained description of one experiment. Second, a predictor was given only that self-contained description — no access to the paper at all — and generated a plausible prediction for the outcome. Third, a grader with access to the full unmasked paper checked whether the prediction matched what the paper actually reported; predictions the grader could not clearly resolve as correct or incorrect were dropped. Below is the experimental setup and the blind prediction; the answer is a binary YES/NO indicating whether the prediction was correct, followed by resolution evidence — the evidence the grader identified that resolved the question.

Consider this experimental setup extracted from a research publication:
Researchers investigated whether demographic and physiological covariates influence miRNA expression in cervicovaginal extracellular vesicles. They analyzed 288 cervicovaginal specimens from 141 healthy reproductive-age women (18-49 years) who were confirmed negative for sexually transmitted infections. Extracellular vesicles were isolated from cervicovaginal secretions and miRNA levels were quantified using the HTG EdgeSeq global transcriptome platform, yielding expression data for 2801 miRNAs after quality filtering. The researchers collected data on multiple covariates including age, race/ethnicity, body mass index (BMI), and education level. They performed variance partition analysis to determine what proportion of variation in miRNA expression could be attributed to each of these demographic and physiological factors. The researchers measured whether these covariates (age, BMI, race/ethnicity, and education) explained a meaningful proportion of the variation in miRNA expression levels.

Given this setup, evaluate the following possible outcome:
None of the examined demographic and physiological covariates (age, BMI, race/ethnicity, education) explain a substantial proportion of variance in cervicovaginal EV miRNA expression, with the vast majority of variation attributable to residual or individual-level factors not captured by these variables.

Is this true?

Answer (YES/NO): YES